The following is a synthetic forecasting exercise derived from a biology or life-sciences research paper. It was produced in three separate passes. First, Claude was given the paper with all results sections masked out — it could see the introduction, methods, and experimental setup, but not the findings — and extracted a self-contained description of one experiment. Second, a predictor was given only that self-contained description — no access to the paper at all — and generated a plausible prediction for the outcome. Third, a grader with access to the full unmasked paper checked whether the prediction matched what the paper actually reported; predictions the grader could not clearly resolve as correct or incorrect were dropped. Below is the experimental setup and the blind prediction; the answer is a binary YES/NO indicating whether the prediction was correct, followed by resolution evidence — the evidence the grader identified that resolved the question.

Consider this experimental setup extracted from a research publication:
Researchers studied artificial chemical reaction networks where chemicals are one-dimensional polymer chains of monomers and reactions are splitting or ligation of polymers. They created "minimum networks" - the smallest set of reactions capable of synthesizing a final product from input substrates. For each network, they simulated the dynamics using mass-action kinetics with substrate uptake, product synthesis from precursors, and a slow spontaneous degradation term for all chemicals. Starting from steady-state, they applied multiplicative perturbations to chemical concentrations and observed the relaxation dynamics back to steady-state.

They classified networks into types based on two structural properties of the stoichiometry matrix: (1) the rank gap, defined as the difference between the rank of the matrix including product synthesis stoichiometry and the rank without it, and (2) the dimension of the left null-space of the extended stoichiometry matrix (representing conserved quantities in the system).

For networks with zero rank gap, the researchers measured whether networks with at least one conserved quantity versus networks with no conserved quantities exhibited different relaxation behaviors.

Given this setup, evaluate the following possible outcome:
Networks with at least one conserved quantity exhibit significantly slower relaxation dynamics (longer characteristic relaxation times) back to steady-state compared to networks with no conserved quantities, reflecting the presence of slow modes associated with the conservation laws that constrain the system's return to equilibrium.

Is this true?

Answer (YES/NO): YES